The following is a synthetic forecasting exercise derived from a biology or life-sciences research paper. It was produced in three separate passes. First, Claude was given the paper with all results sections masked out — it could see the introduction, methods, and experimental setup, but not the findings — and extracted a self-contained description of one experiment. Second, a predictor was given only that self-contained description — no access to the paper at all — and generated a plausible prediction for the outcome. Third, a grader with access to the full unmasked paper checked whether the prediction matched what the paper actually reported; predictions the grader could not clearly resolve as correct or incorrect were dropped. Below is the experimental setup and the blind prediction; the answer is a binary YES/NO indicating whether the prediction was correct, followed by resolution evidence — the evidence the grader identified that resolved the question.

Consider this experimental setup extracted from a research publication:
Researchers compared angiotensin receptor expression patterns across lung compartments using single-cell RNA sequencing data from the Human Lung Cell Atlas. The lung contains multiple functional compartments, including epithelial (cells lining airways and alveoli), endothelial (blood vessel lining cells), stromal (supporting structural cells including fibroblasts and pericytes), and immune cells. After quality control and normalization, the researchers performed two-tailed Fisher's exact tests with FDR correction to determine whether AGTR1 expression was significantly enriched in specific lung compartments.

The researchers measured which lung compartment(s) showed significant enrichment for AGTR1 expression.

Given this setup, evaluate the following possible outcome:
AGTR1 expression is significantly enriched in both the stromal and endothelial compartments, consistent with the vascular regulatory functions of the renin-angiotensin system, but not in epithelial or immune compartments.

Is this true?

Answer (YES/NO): NO